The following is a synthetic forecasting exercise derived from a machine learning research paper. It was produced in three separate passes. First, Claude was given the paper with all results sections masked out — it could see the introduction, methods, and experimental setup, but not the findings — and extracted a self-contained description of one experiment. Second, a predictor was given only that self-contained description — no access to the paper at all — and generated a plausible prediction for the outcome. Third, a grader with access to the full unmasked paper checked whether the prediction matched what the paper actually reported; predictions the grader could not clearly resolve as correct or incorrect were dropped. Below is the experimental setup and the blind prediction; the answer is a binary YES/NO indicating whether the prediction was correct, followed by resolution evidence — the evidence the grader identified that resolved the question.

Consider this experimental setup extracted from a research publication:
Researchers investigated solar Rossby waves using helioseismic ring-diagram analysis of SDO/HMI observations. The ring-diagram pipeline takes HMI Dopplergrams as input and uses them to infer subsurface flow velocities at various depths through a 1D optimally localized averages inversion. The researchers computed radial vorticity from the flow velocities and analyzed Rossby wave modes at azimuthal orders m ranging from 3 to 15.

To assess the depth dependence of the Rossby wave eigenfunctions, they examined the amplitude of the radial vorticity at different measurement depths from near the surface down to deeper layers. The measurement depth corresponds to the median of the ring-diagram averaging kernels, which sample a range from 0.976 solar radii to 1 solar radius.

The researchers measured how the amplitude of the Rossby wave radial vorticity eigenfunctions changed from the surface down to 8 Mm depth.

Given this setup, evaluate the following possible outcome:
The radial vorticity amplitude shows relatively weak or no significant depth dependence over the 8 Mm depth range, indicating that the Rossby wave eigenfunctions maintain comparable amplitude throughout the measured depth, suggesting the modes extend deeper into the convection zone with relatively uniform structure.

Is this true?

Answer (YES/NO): NO